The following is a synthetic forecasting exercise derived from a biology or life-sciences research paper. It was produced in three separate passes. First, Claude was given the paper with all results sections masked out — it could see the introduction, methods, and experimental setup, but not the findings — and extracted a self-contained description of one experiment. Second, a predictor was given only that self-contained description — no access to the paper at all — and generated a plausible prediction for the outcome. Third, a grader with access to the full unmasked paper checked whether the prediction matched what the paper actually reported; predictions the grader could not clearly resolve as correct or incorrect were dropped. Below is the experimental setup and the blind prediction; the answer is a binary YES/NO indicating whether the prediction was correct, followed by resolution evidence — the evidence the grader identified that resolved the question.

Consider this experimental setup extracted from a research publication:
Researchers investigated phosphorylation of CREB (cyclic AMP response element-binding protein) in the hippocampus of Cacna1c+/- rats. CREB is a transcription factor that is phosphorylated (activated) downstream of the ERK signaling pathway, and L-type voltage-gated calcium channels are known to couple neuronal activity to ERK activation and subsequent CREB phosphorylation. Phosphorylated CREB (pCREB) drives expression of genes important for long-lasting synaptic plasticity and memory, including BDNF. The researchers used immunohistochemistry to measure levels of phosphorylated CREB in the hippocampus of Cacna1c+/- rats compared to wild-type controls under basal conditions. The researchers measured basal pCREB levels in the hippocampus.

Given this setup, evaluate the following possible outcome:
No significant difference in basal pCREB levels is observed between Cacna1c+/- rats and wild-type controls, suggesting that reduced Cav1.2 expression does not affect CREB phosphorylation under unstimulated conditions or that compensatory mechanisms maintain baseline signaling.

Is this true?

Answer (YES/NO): NO